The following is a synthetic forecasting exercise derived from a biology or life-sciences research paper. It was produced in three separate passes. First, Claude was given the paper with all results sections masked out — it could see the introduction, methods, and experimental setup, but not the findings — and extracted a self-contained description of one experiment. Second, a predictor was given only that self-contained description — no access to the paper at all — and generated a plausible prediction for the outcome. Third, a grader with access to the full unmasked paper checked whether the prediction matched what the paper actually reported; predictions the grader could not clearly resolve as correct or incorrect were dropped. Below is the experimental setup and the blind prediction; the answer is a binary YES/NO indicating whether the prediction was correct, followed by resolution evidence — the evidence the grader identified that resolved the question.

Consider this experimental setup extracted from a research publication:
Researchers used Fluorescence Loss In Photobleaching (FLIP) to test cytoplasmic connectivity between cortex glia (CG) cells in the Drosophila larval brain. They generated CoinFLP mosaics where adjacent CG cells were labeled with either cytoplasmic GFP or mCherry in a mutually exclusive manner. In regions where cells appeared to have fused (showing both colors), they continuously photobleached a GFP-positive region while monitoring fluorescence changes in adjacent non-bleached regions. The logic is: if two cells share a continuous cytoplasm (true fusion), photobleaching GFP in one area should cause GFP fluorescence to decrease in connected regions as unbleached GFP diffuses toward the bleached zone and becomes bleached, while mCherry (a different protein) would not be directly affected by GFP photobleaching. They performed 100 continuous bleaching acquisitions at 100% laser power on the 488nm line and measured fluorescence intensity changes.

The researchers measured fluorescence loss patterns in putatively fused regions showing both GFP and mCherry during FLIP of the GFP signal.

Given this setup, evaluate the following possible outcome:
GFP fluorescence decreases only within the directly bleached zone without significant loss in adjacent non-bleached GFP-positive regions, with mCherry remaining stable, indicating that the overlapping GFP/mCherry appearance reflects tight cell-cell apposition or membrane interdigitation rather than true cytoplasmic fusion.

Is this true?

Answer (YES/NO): NO